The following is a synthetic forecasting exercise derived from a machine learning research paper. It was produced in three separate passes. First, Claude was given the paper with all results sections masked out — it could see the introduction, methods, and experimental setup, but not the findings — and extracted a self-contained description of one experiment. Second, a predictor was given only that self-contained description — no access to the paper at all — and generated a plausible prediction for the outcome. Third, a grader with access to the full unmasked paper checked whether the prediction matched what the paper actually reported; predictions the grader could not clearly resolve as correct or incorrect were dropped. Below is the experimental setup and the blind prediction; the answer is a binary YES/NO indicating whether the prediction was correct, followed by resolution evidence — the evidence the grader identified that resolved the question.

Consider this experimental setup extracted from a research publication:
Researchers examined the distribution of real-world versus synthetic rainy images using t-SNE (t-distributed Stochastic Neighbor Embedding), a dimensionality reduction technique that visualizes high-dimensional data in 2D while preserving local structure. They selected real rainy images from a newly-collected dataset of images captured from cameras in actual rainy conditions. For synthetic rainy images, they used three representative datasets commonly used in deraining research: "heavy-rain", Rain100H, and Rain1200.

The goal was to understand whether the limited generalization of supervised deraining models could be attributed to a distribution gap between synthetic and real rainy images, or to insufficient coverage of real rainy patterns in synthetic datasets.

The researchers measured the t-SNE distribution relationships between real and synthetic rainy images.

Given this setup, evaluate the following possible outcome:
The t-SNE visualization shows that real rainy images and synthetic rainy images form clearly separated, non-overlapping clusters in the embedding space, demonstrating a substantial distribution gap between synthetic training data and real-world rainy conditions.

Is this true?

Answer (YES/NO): NO